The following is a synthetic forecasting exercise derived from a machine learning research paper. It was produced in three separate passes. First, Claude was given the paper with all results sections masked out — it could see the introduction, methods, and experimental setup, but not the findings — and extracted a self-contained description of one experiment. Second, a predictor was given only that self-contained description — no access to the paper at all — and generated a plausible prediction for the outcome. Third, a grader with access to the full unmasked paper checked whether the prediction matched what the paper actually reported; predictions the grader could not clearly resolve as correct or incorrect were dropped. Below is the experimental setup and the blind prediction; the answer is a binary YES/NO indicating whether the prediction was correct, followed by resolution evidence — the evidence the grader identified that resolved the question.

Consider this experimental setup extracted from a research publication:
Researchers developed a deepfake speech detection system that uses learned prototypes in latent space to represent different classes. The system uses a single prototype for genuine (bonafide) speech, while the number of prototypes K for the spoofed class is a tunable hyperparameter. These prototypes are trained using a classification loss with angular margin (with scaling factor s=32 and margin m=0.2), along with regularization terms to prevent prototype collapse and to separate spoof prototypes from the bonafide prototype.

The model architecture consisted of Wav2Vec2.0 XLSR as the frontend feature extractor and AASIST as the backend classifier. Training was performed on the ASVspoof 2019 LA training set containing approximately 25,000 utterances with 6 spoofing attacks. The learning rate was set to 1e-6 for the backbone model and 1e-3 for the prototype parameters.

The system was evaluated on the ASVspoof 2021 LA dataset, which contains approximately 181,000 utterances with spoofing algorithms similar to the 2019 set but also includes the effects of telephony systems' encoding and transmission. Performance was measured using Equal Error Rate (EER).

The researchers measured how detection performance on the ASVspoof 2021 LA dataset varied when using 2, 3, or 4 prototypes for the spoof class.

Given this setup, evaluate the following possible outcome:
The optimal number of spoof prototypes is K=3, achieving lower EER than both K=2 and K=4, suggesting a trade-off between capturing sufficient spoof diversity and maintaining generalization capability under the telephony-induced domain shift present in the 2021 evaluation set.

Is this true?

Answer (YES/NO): NO